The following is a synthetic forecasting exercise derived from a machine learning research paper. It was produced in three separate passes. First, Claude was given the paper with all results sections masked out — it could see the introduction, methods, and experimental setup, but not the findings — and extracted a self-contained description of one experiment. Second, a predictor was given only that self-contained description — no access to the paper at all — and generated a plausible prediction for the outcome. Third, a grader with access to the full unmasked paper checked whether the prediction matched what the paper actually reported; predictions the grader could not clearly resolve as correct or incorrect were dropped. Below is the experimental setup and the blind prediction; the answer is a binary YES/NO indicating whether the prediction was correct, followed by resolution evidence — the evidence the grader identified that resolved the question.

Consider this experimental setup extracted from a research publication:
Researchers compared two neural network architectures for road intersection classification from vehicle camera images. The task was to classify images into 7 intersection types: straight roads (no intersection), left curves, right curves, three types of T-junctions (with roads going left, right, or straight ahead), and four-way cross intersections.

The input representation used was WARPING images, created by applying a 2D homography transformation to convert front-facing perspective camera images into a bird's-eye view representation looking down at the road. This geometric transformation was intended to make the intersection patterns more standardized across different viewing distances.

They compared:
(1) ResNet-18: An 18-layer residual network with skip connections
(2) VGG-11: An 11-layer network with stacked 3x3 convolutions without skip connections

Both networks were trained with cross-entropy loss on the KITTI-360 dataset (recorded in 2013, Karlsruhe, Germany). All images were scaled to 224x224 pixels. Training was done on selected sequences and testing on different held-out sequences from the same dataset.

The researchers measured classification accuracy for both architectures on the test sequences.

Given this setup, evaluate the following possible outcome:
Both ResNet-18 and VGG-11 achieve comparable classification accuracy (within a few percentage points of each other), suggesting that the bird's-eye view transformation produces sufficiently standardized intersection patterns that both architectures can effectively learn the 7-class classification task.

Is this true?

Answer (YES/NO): NO